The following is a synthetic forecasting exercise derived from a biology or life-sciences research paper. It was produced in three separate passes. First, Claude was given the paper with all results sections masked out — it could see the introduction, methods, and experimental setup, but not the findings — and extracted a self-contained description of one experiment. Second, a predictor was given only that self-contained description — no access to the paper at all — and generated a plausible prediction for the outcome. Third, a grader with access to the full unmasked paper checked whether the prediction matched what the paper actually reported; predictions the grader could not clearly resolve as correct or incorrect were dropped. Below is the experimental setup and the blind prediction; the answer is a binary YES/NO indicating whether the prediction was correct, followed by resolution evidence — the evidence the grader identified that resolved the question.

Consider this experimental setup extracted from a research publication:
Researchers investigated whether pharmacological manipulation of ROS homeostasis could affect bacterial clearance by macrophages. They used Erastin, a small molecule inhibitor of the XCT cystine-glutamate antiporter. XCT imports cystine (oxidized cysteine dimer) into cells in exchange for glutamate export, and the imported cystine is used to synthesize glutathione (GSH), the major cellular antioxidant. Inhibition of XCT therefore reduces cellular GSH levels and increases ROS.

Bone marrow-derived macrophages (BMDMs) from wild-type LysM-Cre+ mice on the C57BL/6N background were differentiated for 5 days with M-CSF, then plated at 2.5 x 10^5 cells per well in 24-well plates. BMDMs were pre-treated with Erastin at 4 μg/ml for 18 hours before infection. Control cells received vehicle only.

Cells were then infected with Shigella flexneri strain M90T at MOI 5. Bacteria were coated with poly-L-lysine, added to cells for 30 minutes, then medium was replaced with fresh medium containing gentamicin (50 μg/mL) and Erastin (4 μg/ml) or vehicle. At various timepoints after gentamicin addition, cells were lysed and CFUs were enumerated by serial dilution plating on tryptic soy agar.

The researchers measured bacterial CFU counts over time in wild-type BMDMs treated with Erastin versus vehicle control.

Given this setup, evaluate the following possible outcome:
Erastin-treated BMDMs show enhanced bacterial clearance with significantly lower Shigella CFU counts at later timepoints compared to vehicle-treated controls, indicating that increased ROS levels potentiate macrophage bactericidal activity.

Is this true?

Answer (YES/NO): YES